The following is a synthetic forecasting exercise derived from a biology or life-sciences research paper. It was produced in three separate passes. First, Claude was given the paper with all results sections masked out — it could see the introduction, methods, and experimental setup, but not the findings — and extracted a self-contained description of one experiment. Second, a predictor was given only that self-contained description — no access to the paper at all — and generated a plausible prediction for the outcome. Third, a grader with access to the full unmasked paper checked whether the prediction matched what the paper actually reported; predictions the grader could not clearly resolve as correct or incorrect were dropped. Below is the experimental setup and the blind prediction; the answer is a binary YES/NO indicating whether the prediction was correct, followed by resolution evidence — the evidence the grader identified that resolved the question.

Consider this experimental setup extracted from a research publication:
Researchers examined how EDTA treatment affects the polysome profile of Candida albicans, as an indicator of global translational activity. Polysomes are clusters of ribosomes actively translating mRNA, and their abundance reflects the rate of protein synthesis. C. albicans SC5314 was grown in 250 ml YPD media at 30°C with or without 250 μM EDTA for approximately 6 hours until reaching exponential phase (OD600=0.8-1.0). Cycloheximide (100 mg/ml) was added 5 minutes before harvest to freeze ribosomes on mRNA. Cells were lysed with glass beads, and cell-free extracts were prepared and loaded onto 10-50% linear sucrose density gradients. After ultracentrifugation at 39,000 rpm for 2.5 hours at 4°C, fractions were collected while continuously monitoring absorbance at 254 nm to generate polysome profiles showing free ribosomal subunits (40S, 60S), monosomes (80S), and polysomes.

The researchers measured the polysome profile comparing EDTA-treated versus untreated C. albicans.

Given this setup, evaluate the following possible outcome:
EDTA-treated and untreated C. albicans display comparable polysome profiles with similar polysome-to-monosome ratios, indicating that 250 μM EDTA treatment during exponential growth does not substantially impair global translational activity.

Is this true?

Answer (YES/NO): NO